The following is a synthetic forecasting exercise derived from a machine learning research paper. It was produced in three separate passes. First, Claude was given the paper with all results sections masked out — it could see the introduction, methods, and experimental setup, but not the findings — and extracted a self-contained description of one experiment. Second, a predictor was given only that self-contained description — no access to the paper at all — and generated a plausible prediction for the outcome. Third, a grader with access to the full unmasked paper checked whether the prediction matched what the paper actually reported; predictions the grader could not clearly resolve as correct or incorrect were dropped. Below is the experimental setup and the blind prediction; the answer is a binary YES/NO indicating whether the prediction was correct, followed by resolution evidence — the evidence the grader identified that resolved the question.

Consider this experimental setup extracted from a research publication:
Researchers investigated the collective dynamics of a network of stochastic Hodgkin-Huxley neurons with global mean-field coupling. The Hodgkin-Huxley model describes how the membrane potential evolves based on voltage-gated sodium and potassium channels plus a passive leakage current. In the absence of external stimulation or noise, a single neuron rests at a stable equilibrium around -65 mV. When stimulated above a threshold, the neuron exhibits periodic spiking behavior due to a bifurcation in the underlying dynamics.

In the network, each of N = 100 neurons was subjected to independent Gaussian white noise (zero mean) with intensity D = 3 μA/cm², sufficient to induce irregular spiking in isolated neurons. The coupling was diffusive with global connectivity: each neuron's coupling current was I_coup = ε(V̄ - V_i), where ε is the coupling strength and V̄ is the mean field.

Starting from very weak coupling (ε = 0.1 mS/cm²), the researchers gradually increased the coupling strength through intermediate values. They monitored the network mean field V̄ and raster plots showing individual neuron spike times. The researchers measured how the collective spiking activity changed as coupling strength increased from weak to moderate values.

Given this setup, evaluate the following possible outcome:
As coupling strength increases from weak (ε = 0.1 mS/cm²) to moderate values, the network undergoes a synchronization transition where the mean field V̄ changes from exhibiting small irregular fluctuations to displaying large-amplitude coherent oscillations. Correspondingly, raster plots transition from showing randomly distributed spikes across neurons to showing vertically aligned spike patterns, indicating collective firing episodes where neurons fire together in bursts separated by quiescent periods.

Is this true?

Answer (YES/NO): YES